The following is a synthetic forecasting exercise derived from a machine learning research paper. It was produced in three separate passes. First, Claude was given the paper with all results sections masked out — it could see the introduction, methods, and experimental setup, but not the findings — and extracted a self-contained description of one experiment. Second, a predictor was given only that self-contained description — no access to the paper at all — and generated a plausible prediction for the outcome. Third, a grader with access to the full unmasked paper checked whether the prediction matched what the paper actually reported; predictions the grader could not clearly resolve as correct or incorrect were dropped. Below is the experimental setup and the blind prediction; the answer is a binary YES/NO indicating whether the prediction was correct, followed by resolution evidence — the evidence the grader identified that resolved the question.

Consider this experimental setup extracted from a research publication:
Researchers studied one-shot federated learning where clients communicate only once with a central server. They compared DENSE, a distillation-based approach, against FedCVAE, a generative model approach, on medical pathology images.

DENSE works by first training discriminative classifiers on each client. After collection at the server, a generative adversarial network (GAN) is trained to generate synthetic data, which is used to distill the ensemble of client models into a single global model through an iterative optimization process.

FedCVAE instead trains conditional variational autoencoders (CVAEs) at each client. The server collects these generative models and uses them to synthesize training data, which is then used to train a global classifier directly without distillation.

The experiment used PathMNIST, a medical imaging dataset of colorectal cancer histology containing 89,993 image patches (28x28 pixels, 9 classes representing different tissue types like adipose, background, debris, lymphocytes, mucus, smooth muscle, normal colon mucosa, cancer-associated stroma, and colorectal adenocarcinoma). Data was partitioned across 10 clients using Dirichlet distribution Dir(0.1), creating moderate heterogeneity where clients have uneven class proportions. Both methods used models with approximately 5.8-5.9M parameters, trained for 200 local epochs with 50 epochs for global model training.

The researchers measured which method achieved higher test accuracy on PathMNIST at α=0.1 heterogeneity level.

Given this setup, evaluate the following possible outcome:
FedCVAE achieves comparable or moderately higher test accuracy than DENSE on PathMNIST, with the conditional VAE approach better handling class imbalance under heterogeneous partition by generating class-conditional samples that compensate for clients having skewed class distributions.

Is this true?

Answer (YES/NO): NO